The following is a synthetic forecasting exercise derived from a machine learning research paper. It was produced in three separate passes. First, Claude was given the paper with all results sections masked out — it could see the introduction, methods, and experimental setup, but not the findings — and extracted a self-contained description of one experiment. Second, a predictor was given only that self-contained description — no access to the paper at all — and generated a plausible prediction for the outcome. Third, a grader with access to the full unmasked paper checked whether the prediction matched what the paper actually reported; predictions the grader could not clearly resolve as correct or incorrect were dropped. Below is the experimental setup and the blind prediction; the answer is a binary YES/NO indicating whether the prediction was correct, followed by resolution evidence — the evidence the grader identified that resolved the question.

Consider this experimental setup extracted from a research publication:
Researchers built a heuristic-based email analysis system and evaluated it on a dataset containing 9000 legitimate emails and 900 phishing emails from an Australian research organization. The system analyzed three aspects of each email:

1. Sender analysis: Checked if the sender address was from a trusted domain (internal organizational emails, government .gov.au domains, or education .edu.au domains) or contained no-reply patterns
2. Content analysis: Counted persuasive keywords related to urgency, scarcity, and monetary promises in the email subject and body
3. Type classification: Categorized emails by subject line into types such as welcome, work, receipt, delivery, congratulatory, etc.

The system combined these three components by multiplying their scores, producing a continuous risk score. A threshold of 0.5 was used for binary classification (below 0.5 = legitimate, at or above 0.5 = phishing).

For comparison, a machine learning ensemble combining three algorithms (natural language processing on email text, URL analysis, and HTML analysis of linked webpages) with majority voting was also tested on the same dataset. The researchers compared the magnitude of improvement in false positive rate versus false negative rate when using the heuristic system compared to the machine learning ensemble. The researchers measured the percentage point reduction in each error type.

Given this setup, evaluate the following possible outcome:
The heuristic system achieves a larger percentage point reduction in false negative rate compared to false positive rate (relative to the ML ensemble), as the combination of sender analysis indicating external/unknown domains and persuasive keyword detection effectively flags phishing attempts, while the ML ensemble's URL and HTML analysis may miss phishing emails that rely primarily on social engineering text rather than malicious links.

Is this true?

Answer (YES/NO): NO